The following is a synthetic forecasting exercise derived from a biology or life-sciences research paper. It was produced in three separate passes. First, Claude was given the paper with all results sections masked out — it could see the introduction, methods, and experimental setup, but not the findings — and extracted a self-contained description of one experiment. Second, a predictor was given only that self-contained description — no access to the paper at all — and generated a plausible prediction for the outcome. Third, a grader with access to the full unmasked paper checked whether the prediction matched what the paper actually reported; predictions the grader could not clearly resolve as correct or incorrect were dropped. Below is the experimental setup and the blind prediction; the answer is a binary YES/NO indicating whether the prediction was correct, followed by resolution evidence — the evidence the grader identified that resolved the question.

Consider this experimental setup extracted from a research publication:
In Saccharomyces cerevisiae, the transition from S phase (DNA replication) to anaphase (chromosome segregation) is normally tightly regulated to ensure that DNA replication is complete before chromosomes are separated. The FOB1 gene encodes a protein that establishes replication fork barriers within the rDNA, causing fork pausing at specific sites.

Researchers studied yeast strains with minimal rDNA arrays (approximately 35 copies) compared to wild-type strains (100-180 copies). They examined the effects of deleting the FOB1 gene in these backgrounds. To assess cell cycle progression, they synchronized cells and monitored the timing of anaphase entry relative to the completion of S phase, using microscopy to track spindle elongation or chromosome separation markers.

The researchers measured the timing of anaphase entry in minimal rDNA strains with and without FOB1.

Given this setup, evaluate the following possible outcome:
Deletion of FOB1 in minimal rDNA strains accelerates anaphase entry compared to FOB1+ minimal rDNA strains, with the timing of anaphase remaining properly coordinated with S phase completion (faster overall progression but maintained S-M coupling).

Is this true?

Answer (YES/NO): NO